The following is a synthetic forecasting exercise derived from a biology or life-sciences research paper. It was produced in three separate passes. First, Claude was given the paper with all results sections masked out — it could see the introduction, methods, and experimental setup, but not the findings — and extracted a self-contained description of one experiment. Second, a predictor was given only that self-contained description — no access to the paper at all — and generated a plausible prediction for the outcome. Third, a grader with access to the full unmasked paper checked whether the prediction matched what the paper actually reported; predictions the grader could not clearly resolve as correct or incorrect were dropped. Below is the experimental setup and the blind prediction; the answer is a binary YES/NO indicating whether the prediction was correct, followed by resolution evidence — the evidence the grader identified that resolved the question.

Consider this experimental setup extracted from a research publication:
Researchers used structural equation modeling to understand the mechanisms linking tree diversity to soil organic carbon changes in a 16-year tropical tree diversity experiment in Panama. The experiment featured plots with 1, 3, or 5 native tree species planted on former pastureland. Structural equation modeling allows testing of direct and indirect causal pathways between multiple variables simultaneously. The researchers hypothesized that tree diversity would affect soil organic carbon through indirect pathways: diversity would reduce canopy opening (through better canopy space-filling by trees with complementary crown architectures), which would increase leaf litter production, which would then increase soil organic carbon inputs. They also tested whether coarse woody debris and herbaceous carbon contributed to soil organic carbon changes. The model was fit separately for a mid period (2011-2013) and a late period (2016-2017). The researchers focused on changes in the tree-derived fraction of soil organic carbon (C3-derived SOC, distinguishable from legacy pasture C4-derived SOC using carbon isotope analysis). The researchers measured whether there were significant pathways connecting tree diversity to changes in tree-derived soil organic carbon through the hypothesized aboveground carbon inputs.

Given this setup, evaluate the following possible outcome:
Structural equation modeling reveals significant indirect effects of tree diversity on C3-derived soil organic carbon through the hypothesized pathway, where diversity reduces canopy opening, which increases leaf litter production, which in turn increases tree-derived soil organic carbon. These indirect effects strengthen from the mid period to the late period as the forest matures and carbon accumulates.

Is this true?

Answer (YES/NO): NO